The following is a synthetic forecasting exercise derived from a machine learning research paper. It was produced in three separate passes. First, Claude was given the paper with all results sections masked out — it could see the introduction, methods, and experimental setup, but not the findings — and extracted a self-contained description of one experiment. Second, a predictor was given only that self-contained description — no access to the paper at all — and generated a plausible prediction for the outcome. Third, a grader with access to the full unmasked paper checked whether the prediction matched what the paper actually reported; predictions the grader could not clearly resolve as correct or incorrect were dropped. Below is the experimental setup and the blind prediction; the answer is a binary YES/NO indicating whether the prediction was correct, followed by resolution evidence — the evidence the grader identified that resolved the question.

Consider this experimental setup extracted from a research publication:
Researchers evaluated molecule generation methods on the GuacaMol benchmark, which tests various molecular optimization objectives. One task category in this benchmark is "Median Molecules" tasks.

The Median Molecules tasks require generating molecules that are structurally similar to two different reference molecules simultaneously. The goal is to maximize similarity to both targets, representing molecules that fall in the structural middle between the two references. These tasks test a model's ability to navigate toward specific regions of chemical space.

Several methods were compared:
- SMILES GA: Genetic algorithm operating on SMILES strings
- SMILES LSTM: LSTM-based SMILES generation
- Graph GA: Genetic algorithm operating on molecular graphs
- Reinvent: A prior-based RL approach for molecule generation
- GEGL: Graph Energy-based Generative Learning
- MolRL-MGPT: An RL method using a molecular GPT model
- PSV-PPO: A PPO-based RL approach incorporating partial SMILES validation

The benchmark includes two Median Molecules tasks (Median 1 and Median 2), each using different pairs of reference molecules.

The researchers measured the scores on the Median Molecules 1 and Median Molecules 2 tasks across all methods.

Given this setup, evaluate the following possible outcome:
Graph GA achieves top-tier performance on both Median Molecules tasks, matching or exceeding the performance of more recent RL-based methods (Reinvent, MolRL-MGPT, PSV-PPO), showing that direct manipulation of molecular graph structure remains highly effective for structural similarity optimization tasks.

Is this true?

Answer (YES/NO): NO